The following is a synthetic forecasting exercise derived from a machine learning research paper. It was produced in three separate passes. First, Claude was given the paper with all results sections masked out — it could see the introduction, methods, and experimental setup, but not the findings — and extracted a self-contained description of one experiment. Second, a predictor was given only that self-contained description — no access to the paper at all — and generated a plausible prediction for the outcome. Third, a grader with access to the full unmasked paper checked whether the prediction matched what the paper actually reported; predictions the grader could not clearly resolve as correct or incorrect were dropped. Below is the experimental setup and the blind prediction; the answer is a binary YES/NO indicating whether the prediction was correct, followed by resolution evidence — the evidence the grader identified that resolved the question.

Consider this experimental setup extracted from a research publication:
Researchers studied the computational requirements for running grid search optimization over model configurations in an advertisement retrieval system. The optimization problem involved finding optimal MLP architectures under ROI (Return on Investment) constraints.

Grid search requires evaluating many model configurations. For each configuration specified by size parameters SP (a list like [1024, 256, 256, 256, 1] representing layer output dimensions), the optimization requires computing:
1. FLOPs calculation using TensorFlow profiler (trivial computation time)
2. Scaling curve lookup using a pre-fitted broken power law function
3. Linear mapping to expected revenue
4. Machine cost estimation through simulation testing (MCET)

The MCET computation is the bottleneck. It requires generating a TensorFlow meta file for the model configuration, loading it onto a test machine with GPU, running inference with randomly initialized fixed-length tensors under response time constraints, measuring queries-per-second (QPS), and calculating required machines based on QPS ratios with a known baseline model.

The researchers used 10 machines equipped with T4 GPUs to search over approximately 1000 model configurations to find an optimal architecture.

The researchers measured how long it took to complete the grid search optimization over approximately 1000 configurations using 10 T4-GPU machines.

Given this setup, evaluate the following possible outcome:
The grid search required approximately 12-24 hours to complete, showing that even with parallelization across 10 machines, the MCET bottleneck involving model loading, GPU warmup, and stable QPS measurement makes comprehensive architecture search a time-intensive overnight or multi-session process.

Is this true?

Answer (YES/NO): NO